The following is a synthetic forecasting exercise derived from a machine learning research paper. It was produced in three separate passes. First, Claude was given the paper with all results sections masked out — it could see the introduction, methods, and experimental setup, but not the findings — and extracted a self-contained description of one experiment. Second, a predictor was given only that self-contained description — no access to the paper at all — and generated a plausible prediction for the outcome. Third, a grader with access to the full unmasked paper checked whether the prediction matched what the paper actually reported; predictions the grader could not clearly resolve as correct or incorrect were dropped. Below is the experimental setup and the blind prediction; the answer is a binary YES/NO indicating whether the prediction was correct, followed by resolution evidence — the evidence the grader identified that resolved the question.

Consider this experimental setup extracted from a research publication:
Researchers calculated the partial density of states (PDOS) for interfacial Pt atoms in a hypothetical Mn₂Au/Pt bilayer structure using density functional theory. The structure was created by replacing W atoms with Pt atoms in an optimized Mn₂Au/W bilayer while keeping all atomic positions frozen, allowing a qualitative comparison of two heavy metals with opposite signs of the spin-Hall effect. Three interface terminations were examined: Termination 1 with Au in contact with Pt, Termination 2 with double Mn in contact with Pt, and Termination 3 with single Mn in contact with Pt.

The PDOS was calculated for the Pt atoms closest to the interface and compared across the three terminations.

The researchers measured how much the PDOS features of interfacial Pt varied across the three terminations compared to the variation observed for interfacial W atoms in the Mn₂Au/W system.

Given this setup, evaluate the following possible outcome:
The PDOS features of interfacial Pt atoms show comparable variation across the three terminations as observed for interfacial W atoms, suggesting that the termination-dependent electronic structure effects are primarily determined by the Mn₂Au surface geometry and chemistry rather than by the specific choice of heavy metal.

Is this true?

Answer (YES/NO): NO